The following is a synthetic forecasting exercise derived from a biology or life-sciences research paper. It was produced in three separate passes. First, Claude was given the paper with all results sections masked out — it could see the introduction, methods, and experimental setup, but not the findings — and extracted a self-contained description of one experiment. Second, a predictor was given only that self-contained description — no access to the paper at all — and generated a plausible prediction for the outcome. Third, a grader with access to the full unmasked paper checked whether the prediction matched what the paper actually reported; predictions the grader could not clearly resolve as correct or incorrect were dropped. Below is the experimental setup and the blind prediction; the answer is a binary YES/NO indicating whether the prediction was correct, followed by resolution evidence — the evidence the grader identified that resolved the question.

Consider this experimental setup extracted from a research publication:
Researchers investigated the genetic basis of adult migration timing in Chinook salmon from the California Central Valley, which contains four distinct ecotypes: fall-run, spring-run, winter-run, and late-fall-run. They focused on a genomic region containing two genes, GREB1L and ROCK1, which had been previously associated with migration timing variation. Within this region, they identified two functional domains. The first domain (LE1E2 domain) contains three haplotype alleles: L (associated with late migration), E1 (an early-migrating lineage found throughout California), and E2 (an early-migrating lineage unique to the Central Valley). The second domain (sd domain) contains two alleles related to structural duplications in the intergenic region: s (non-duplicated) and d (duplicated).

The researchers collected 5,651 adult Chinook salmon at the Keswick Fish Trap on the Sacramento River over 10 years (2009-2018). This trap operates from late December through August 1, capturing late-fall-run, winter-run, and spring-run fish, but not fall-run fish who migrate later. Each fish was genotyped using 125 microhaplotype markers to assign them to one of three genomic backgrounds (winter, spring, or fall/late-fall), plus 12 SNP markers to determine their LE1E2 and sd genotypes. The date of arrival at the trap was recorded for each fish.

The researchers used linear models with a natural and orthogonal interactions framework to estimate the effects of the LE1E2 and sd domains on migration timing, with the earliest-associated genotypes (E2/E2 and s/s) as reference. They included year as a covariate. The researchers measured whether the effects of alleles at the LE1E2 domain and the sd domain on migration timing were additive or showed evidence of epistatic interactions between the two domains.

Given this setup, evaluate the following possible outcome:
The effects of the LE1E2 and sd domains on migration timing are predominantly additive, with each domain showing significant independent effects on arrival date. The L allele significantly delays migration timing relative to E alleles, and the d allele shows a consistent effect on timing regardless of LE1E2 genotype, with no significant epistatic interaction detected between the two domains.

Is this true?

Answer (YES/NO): YES